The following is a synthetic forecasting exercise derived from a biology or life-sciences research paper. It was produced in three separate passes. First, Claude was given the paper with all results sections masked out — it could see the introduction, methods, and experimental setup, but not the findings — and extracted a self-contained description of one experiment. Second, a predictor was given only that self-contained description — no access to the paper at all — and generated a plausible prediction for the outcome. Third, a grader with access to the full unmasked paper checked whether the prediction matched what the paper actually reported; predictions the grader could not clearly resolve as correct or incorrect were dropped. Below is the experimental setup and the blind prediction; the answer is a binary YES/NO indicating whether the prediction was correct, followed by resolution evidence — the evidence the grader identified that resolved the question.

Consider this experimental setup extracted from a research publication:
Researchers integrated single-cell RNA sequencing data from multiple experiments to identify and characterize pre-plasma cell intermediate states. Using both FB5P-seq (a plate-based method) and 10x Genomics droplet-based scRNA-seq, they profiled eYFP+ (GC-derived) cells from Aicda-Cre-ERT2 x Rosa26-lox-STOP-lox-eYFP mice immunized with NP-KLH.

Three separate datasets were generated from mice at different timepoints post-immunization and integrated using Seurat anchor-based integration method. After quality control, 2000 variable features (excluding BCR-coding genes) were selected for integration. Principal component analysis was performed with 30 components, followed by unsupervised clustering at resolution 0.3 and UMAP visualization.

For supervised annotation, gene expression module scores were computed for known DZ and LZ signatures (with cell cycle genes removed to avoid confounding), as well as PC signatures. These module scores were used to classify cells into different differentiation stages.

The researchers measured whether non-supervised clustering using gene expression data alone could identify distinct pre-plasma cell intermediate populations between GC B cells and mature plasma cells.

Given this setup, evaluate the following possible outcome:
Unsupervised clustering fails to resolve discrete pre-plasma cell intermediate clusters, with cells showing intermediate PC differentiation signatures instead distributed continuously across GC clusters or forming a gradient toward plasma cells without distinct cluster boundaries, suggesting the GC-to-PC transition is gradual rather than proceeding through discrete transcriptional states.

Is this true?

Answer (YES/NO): NO